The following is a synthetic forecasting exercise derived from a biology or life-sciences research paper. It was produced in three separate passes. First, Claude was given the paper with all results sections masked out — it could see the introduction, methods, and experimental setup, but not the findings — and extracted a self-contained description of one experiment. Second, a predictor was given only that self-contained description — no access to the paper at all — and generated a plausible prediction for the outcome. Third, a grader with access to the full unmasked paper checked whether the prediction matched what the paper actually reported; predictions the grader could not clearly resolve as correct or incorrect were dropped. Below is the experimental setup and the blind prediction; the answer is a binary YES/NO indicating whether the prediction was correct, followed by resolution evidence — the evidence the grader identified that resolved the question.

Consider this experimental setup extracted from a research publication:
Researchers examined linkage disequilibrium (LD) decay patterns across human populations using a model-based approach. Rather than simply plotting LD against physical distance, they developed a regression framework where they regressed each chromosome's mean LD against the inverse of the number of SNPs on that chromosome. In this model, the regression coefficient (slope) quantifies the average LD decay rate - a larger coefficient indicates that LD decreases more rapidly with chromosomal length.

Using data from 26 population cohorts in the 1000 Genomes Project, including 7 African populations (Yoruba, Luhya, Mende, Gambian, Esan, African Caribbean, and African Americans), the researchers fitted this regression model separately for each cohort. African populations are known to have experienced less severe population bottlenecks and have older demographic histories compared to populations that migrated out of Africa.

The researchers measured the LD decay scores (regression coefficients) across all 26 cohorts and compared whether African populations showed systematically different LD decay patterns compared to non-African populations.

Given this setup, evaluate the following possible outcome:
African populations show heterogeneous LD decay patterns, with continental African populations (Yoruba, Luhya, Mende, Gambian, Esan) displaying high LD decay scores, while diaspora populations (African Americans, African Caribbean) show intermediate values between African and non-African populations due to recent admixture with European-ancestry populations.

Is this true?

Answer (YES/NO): NO